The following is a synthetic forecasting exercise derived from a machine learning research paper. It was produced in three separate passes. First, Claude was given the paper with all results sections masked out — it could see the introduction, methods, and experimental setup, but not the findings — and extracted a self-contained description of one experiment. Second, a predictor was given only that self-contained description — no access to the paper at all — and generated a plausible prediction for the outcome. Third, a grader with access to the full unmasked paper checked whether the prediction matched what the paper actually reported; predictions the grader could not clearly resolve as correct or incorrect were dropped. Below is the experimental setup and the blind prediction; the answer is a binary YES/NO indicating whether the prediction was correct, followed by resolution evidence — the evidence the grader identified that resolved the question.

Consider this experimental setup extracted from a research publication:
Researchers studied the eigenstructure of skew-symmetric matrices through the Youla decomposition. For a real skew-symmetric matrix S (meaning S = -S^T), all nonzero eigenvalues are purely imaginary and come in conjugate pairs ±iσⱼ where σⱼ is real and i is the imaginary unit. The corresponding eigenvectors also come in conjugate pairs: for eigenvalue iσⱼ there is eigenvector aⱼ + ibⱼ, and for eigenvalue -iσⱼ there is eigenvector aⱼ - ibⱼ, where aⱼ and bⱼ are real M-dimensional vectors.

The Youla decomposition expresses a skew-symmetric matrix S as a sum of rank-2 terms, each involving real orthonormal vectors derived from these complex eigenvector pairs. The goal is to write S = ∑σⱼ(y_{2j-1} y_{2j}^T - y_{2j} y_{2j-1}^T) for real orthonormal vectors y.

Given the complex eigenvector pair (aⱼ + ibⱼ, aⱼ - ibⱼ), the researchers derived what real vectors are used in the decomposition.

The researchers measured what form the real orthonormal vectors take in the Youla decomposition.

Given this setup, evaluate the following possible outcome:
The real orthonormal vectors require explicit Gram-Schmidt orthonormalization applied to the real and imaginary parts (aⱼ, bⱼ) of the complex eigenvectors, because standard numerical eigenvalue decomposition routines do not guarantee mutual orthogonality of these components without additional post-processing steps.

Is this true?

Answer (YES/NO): NO